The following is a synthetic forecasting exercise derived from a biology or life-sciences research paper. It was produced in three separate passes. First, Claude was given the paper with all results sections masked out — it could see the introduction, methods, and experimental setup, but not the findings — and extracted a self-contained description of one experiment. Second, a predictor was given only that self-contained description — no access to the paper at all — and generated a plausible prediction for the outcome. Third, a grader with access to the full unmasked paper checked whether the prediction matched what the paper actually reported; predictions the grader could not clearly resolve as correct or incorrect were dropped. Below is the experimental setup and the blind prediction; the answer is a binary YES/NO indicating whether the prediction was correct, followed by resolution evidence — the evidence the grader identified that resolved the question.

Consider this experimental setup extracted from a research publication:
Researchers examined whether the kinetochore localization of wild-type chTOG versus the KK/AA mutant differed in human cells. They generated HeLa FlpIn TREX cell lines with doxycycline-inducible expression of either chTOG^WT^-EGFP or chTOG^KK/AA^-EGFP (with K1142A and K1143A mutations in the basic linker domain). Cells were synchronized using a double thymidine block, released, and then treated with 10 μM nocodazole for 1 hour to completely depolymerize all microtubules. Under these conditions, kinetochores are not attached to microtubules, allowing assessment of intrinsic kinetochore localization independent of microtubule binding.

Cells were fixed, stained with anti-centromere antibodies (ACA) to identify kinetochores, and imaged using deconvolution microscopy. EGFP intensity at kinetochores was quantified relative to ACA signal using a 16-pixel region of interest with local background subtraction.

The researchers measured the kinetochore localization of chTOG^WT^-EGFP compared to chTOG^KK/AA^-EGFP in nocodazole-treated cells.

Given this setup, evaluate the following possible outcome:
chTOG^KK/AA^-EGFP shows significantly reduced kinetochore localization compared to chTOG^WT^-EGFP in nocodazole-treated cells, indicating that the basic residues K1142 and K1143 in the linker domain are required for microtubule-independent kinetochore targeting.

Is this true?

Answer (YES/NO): NO